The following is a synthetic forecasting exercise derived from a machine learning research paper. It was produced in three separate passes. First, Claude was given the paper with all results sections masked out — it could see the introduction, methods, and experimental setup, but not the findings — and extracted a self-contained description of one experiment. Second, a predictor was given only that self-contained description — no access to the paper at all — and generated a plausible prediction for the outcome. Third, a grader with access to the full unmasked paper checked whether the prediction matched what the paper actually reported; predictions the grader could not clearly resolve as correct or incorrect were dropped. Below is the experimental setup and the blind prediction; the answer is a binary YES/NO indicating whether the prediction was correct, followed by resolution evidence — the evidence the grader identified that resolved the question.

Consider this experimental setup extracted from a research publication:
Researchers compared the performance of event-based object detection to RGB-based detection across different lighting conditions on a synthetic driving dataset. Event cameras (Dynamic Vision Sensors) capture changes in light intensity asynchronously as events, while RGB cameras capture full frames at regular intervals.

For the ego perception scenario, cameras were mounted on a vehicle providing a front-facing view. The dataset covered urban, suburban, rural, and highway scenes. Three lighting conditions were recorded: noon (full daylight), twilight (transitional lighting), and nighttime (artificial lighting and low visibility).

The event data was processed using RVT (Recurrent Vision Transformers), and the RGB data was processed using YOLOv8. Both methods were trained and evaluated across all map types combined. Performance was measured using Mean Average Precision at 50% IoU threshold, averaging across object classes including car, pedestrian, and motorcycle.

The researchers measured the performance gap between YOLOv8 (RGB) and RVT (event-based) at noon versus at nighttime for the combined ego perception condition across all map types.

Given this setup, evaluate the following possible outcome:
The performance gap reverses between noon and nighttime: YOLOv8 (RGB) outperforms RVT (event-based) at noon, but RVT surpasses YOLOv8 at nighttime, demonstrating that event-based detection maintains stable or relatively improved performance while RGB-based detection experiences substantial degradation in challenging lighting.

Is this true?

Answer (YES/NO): NO